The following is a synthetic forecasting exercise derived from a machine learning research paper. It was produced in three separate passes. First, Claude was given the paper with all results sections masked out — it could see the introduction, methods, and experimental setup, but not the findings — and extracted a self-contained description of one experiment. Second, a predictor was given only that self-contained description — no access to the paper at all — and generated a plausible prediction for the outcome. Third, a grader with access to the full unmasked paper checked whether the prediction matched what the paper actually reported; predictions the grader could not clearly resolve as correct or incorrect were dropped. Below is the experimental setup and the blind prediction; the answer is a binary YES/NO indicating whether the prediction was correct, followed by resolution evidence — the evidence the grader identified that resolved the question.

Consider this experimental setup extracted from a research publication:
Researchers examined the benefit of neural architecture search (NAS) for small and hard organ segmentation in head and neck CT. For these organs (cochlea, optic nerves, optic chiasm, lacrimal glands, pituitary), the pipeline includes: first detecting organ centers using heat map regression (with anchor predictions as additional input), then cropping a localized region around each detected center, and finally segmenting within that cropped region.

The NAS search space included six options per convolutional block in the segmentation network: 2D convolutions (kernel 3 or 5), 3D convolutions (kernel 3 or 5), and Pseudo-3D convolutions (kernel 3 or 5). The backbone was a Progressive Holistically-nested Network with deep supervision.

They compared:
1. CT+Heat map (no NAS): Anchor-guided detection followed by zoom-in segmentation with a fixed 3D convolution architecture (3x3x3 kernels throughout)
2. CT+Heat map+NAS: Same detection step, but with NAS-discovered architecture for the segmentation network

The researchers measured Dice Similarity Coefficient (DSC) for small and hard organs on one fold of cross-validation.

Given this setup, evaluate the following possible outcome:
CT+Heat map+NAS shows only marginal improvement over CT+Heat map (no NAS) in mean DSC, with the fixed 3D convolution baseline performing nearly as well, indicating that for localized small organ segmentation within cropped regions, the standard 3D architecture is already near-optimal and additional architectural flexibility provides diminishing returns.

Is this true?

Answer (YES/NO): YES